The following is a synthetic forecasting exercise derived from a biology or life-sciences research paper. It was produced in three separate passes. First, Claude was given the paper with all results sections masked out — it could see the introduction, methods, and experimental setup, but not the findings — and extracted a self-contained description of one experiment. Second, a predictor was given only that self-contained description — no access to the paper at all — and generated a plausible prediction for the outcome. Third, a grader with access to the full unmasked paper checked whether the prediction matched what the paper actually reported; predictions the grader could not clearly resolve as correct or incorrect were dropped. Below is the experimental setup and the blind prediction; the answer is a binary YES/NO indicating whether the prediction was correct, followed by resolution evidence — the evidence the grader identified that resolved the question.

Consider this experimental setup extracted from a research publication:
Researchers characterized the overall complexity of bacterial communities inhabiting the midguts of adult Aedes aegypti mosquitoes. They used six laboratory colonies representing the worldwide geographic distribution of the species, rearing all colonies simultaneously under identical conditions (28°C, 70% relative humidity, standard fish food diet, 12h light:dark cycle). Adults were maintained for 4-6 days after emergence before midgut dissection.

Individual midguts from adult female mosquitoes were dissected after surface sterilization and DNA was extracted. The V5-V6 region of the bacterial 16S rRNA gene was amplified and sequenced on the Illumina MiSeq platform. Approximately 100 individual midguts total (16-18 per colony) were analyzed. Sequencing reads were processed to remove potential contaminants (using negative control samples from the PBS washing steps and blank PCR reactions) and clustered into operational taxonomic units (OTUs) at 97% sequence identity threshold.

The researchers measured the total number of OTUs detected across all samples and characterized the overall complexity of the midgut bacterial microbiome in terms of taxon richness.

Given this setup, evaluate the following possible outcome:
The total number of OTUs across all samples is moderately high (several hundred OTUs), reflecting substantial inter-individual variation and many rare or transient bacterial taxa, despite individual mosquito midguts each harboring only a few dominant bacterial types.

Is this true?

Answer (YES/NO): NO